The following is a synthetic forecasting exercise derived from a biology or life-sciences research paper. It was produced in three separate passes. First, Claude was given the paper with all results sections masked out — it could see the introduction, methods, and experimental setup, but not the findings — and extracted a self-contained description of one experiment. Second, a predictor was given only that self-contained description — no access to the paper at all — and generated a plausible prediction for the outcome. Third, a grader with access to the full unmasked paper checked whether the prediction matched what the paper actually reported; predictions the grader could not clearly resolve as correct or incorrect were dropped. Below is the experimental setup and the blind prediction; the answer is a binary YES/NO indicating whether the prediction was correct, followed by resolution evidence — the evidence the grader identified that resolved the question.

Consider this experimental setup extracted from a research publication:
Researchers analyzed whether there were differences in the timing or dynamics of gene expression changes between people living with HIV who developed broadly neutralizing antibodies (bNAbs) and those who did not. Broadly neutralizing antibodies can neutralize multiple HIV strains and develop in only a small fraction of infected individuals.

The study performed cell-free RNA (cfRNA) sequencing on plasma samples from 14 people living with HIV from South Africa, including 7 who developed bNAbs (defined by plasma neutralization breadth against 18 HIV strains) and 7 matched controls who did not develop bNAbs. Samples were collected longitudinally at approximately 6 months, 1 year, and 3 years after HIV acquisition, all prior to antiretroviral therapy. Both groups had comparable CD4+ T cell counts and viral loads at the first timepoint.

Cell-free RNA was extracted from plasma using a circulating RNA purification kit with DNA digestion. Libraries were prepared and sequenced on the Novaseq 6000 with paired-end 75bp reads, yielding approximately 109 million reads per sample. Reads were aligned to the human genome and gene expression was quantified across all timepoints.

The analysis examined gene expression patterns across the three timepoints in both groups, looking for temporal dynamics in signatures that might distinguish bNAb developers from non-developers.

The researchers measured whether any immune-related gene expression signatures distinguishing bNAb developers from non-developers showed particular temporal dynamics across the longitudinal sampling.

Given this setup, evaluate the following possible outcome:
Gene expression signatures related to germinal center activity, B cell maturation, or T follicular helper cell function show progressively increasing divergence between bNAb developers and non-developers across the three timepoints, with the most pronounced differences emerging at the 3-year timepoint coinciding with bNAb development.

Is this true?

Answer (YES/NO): NO